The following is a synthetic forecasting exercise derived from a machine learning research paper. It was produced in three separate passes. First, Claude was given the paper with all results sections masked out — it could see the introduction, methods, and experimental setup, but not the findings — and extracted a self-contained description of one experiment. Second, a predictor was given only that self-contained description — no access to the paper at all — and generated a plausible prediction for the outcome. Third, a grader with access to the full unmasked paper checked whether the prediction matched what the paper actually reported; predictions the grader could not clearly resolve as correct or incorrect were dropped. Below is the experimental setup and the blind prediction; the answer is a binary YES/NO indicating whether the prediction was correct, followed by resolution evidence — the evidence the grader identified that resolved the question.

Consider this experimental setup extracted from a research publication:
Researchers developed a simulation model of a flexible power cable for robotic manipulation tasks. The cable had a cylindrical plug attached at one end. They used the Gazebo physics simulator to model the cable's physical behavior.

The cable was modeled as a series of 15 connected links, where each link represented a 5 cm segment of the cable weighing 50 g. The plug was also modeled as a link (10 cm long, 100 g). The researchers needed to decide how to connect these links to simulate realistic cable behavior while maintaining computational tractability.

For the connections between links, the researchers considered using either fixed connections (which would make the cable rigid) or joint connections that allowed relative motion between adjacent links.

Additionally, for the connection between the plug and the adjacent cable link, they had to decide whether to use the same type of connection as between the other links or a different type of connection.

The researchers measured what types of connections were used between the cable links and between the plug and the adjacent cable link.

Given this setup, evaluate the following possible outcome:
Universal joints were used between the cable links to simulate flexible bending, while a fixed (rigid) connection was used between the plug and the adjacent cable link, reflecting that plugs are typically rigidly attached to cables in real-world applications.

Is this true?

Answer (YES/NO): NO